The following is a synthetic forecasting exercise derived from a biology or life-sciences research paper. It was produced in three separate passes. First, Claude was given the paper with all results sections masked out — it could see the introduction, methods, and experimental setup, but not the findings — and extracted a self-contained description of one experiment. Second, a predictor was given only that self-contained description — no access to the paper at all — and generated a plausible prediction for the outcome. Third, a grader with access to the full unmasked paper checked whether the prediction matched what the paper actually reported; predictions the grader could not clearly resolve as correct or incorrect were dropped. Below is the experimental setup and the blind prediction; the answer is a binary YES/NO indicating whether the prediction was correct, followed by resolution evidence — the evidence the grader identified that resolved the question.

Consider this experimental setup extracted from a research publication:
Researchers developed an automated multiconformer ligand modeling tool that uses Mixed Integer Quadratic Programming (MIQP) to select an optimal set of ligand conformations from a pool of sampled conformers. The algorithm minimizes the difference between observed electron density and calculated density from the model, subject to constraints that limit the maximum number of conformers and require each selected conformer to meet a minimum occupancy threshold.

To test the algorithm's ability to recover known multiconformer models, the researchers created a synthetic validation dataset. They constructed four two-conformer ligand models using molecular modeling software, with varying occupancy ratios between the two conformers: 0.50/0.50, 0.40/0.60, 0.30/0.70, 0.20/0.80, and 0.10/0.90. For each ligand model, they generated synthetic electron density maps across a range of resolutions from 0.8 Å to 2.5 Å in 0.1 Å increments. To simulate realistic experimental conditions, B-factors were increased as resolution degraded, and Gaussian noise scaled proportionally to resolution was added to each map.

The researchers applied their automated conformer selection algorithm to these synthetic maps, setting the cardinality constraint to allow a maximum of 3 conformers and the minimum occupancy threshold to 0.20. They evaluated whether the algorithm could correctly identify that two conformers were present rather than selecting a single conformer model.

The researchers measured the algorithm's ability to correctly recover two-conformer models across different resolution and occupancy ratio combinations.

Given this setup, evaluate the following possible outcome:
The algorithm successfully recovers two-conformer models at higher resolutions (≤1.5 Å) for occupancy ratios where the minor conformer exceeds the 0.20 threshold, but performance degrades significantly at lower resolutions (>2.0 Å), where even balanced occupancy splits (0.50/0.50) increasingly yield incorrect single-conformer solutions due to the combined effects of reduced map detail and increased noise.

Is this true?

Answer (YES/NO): NO